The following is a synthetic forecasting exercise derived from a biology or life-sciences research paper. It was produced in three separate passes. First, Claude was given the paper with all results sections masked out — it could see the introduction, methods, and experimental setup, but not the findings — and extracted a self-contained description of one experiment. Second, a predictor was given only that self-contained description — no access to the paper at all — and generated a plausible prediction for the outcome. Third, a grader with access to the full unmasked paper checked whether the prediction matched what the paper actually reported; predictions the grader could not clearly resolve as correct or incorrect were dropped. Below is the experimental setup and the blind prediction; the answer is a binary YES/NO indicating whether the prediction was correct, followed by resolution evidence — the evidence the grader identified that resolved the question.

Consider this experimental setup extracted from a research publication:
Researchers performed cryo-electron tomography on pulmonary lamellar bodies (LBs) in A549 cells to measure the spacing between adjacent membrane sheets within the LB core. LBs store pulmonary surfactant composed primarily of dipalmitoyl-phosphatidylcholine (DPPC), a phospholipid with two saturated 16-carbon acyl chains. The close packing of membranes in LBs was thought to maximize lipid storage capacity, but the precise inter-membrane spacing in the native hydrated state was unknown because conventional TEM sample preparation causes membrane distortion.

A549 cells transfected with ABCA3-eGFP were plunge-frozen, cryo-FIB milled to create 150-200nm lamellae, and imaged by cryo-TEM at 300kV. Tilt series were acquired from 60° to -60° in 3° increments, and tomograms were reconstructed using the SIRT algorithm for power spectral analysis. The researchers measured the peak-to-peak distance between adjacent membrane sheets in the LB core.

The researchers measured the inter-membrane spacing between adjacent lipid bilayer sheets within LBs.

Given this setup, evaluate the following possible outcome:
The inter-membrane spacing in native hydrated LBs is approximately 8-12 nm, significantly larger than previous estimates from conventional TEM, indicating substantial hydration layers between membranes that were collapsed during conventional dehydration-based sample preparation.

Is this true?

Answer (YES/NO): NO